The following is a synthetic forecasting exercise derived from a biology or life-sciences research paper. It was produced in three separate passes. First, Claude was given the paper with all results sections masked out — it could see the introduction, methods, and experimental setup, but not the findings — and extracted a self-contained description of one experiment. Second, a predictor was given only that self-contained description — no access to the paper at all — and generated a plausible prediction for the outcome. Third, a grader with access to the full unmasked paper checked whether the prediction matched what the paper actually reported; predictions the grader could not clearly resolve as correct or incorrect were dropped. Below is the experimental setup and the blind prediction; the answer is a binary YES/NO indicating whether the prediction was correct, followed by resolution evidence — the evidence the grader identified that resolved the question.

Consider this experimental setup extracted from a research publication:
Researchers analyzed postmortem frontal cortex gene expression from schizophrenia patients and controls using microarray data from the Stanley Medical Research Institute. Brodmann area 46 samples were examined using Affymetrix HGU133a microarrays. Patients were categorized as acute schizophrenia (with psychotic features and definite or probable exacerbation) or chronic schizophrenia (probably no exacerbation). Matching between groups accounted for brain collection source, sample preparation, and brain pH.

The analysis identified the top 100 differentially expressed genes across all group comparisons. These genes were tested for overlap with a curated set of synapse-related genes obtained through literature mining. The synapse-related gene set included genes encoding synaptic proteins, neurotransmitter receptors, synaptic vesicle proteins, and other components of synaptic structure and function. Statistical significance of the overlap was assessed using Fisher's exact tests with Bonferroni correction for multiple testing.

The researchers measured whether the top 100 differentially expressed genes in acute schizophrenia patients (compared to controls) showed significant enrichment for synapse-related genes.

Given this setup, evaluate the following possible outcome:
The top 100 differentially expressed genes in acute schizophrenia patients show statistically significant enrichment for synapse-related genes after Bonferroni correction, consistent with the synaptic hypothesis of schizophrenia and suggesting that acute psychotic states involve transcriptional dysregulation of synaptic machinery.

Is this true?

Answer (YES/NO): NO